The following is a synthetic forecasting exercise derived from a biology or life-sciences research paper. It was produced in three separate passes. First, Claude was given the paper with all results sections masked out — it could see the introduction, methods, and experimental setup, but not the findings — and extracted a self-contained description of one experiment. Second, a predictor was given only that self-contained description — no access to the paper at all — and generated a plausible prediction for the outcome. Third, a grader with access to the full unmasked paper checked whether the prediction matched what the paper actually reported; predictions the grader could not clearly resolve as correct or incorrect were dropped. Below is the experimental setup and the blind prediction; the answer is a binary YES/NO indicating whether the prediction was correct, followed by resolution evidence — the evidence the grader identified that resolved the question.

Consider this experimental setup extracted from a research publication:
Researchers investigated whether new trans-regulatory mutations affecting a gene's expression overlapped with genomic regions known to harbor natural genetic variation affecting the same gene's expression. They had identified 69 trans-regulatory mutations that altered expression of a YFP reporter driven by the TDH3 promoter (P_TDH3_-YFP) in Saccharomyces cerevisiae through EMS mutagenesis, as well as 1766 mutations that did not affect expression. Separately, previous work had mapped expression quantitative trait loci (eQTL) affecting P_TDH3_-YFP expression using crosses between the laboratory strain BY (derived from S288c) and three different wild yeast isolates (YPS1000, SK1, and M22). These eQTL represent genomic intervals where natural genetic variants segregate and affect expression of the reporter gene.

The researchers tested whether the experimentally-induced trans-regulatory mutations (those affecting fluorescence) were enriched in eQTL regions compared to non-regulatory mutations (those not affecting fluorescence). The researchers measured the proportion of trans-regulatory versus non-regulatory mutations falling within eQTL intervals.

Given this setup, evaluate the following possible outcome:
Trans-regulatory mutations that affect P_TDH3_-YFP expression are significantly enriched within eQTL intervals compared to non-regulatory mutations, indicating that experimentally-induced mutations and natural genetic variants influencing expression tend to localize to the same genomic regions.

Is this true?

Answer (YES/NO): YES